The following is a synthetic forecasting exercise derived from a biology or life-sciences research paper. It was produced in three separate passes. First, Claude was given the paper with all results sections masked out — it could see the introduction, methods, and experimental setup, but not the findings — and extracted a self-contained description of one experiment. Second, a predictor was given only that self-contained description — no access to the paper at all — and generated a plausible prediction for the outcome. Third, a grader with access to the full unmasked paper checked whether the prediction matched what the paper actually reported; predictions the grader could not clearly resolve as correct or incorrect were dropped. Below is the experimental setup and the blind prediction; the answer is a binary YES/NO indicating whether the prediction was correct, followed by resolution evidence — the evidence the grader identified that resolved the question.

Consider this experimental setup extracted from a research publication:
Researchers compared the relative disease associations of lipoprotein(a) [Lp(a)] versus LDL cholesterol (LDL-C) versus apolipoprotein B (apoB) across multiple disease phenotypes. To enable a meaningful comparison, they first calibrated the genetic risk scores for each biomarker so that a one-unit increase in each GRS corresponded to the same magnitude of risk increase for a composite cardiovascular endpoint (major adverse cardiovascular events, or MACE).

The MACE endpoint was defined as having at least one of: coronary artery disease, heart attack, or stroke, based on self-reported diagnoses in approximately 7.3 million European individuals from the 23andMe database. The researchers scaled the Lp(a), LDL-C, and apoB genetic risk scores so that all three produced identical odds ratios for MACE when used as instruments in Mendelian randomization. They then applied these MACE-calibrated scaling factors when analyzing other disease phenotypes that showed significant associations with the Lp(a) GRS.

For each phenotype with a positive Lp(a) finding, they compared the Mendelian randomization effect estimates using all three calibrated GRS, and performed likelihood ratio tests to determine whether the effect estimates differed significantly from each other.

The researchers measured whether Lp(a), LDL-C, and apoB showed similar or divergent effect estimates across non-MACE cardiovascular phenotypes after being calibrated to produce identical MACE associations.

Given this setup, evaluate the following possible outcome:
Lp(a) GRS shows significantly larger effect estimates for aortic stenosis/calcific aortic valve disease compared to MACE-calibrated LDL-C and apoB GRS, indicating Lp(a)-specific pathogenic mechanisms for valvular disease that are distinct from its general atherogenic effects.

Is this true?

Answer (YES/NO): YES